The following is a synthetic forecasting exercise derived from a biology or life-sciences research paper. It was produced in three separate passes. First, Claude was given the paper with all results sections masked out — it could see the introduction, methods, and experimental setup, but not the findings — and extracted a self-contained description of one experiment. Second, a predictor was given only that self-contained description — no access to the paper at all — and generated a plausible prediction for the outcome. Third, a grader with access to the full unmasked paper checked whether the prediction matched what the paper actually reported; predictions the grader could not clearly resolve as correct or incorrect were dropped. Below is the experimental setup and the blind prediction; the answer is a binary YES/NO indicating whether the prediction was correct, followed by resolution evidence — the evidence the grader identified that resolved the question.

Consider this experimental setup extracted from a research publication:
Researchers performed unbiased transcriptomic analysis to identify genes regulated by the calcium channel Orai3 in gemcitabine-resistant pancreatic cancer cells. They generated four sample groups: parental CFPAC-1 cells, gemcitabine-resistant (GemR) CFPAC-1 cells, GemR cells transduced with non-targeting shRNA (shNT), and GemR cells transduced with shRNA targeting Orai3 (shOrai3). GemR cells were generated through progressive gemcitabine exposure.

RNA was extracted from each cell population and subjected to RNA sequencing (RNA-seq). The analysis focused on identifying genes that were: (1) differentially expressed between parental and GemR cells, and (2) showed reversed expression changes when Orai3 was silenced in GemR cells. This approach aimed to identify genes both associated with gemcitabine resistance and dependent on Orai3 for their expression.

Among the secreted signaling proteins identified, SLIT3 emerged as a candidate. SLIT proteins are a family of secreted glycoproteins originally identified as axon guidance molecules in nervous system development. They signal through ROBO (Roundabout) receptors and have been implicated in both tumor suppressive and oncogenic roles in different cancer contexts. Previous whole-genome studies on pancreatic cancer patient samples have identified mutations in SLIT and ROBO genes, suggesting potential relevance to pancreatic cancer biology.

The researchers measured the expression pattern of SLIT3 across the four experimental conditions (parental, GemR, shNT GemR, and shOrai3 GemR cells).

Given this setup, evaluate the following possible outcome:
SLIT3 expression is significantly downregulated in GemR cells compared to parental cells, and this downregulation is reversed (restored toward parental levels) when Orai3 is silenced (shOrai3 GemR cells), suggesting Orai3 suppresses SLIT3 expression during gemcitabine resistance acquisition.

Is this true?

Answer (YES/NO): NO